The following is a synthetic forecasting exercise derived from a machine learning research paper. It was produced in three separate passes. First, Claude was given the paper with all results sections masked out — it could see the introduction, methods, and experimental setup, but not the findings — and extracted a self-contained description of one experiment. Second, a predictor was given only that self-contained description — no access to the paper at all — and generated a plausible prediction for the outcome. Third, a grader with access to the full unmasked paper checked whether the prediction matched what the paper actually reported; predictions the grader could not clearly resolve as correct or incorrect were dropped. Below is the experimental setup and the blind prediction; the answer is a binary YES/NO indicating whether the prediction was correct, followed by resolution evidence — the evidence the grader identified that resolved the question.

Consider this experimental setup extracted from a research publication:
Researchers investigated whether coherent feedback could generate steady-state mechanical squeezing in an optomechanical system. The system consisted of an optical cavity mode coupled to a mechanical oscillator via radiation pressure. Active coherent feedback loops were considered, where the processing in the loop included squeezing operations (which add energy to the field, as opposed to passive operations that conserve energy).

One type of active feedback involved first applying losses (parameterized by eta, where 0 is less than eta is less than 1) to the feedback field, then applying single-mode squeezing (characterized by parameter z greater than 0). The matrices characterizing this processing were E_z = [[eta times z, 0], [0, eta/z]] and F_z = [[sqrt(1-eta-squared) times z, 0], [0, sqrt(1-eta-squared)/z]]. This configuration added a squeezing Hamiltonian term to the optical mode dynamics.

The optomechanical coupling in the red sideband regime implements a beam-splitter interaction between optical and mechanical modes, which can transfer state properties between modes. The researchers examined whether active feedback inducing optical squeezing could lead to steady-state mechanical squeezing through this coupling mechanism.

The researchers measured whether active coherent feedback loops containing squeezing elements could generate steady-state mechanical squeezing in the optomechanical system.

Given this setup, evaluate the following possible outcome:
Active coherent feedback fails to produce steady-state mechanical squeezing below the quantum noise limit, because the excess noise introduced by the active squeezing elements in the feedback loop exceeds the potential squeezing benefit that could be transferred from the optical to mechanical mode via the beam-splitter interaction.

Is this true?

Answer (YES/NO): YES